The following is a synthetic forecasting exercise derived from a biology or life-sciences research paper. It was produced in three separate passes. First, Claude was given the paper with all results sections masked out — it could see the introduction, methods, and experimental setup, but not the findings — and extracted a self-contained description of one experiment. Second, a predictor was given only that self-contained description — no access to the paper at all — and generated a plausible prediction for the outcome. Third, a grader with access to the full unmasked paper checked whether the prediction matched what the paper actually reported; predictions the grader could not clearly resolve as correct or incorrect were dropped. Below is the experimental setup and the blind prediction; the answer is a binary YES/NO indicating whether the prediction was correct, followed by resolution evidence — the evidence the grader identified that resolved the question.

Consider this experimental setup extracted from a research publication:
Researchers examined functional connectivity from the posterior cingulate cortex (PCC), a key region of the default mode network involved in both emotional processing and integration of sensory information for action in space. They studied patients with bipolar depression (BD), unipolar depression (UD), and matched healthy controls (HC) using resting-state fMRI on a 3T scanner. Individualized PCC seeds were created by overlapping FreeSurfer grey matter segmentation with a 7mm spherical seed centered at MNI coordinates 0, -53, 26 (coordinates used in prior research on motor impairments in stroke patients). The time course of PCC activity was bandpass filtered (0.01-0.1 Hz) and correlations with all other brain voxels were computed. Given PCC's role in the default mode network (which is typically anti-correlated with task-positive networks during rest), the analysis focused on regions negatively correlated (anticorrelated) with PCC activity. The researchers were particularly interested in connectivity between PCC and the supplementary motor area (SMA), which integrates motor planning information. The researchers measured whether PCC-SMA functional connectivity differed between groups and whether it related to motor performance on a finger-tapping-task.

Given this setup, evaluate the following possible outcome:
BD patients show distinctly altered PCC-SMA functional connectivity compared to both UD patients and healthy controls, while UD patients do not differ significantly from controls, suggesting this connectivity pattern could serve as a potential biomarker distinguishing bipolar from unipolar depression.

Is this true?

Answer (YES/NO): YES